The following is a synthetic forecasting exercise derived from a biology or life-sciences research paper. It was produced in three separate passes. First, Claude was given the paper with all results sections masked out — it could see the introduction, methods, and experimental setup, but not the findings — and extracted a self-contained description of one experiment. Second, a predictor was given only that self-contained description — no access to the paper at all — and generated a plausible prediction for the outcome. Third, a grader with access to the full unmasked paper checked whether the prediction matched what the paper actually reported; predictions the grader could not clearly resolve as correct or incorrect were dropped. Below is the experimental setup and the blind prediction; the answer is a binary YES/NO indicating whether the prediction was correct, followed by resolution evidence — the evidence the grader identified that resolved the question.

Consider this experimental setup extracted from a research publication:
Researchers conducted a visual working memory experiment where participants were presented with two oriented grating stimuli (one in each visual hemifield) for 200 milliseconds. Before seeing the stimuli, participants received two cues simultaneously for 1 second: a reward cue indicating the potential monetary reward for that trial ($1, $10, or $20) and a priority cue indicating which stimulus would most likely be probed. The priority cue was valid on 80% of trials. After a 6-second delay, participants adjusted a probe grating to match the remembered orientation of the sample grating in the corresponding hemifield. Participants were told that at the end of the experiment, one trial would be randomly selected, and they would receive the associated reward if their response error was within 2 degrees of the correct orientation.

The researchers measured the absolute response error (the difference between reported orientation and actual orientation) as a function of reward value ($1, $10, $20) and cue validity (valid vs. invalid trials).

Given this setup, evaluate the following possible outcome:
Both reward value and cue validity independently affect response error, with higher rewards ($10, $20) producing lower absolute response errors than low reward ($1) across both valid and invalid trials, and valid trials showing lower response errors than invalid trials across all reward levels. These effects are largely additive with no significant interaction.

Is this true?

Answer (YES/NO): NO